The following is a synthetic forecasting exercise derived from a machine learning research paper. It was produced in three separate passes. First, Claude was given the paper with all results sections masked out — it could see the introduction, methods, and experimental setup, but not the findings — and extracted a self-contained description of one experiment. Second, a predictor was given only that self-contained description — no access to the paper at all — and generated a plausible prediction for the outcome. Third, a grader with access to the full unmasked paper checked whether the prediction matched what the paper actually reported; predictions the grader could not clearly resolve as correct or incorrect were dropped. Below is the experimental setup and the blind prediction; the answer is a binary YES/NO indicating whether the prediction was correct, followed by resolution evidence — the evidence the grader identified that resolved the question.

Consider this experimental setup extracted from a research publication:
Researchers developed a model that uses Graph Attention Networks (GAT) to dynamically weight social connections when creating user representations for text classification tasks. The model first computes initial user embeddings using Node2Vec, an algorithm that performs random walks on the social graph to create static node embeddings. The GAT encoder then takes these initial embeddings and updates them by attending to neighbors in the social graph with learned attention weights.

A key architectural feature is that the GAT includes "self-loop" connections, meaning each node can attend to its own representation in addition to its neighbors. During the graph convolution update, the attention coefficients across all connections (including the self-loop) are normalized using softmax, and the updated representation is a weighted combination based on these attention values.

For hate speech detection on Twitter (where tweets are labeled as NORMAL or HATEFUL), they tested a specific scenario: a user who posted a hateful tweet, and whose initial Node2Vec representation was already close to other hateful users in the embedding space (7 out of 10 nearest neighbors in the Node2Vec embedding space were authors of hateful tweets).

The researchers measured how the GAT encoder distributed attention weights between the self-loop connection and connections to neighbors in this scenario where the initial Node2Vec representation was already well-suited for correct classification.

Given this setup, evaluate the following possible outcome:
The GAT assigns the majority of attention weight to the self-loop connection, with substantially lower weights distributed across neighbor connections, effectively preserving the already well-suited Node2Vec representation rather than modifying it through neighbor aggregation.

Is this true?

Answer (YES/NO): YES